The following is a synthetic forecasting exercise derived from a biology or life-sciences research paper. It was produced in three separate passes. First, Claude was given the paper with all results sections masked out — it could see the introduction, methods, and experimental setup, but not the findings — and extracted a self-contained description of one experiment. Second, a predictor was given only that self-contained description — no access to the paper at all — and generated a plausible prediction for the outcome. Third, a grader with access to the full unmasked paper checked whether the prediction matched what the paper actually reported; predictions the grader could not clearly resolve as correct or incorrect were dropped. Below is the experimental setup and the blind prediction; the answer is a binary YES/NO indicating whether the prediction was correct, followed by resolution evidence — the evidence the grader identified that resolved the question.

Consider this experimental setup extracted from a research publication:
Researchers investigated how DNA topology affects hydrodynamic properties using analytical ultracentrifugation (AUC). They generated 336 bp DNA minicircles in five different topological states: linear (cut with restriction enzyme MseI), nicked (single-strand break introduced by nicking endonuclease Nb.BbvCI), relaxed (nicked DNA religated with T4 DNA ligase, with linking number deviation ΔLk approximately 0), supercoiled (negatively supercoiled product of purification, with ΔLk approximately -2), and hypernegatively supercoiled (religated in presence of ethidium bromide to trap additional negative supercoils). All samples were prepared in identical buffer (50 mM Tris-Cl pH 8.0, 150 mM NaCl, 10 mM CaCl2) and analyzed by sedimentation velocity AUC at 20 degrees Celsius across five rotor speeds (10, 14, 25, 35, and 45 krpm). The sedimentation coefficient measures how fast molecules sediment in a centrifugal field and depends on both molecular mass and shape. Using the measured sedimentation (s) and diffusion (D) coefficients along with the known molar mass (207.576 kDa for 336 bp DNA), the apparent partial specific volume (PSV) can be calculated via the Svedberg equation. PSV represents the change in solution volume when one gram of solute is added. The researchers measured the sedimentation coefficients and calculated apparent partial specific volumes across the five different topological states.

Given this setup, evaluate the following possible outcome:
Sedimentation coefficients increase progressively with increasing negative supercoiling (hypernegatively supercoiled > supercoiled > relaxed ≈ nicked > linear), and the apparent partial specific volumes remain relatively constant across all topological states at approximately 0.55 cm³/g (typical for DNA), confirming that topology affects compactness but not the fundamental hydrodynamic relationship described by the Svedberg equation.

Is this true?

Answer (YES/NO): NO